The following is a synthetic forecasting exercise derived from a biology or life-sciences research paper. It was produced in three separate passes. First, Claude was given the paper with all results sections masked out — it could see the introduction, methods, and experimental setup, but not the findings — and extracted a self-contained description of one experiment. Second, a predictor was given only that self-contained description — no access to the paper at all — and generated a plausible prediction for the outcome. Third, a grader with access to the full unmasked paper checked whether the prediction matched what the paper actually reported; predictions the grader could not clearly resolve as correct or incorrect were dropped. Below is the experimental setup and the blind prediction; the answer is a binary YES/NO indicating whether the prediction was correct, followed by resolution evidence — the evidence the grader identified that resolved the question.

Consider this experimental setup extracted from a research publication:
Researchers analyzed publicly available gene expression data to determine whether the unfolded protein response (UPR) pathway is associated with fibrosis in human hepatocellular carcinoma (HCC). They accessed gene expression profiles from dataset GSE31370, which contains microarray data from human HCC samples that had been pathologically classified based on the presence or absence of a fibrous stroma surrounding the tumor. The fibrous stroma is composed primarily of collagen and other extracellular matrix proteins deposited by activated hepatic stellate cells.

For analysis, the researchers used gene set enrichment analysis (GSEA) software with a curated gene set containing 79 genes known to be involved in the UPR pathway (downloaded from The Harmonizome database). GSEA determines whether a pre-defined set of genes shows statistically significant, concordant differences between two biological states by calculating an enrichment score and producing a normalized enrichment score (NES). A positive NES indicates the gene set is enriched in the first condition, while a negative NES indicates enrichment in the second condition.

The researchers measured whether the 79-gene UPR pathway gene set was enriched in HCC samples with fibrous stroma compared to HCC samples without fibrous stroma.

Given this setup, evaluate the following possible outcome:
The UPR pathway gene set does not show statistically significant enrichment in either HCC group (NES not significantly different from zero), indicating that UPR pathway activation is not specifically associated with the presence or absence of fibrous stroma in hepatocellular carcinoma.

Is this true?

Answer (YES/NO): NO